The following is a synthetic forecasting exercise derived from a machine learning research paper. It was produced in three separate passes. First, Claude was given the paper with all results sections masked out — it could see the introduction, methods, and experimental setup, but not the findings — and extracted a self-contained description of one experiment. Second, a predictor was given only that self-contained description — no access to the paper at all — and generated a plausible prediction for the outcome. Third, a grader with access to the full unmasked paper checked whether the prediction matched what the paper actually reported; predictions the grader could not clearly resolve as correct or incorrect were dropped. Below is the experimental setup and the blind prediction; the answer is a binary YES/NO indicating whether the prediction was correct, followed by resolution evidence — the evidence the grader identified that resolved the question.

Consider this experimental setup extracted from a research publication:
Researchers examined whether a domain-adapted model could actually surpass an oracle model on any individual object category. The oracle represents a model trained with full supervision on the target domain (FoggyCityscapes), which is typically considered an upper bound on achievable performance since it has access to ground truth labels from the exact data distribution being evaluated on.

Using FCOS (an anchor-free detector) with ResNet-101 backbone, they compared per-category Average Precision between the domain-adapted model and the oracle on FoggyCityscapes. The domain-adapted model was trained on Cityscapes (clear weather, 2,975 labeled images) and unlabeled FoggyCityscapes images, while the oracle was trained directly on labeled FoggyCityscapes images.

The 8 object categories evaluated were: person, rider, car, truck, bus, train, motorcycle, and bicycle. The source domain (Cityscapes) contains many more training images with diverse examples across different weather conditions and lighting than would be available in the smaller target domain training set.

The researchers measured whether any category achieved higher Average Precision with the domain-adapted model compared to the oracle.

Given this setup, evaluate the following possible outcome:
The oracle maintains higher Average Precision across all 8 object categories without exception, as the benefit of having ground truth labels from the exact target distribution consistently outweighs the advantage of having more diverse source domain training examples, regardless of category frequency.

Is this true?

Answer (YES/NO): NO